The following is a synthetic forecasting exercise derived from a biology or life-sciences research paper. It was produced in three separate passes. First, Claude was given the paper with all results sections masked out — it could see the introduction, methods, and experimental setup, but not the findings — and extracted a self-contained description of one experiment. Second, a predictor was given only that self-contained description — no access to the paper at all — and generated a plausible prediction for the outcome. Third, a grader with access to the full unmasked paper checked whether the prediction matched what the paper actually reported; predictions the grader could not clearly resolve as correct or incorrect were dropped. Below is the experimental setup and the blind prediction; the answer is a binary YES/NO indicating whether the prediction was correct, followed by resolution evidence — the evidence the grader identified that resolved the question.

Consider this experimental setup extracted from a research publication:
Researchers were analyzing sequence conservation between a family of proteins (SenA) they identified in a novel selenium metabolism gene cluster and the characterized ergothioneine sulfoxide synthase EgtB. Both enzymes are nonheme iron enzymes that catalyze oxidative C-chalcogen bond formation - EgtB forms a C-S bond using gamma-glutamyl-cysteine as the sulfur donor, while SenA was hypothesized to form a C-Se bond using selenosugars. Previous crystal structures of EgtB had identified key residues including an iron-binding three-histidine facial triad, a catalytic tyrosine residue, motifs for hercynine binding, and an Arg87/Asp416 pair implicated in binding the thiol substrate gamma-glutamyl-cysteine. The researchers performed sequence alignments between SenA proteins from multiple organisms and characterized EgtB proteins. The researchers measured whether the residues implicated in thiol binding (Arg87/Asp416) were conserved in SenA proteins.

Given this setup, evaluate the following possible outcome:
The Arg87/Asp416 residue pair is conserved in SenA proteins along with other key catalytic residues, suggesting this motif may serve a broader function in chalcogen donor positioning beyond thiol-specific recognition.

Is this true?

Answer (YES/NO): NO